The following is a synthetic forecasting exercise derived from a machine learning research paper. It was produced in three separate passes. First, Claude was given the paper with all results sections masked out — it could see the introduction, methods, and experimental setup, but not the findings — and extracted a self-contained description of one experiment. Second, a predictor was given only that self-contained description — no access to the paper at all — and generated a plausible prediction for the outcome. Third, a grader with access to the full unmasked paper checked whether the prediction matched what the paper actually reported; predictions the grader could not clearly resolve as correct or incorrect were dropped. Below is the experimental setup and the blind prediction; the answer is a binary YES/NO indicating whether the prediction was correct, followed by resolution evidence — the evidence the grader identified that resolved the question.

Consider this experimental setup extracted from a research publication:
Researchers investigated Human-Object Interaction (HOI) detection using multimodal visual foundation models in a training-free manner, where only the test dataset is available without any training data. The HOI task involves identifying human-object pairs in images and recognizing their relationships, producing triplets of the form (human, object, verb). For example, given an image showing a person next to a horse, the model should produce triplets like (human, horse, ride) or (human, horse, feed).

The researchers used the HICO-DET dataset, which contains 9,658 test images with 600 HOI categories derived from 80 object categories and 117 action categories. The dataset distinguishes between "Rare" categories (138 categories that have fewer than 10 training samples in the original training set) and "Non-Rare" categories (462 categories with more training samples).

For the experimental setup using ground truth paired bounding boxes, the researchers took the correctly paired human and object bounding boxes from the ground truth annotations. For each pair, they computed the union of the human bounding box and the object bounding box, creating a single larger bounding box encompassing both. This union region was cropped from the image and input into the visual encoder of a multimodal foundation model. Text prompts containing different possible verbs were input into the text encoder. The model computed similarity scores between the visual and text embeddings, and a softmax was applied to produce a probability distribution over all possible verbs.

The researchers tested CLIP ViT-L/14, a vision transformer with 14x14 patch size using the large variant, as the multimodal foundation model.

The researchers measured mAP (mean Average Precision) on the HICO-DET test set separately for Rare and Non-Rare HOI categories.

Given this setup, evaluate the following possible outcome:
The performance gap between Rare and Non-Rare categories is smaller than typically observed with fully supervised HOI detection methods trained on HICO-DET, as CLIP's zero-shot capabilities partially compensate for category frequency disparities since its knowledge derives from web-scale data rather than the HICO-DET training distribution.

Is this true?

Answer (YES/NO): NO